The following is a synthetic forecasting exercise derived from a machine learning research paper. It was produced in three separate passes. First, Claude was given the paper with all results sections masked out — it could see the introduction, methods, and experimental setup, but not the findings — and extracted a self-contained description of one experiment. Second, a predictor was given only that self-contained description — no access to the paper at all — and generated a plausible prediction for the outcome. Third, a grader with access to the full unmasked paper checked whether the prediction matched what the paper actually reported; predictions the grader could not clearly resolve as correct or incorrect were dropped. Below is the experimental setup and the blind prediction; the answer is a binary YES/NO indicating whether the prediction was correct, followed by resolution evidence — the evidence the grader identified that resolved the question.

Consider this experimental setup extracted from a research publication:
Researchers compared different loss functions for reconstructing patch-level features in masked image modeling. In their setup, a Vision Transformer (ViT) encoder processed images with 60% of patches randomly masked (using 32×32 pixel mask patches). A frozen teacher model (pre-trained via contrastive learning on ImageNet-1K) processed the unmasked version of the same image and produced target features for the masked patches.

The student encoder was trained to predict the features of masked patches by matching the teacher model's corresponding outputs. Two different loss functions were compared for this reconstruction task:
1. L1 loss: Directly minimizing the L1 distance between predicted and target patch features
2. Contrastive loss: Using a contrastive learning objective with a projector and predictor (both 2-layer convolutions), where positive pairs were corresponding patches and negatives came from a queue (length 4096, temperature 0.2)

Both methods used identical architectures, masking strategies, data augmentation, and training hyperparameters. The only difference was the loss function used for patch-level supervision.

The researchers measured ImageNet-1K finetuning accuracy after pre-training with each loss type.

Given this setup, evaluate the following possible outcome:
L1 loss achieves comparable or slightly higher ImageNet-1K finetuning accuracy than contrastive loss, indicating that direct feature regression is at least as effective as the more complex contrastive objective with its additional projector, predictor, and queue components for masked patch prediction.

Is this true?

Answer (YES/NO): NO